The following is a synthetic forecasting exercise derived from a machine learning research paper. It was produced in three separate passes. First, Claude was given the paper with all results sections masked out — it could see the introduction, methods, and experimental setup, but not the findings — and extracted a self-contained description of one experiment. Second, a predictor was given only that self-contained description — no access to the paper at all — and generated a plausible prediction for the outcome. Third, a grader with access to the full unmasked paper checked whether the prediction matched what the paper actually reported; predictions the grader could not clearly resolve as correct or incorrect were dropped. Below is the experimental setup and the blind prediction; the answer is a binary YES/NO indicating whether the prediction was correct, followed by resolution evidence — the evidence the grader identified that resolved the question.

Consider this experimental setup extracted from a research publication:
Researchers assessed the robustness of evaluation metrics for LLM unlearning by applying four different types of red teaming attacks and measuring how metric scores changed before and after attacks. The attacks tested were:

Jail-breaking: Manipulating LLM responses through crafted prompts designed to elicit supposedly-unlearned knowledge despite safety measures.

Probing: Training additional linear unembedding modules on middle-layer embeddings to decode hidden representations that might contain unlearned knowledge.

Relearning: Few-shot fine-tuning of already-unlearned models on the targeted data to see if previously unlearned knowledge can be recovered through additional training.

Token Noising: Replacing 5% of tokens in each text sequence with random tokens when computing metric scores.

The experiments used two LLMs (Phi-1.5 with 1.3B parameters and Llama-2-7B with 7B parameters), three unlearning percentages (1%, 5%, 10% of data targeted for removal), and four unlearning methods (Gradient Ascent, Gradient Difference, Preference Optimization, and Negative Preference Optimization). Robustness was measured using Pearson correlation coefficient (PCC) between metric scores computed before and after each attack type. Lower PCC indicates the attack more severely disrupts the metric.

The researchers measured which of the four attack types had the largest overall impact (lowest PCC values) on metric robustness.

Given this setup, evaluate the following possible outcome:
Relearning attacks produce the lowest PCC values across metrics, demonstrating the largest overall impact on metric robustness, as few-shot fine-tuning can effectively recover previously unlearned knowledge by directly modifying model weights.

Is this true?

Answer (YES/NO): YES